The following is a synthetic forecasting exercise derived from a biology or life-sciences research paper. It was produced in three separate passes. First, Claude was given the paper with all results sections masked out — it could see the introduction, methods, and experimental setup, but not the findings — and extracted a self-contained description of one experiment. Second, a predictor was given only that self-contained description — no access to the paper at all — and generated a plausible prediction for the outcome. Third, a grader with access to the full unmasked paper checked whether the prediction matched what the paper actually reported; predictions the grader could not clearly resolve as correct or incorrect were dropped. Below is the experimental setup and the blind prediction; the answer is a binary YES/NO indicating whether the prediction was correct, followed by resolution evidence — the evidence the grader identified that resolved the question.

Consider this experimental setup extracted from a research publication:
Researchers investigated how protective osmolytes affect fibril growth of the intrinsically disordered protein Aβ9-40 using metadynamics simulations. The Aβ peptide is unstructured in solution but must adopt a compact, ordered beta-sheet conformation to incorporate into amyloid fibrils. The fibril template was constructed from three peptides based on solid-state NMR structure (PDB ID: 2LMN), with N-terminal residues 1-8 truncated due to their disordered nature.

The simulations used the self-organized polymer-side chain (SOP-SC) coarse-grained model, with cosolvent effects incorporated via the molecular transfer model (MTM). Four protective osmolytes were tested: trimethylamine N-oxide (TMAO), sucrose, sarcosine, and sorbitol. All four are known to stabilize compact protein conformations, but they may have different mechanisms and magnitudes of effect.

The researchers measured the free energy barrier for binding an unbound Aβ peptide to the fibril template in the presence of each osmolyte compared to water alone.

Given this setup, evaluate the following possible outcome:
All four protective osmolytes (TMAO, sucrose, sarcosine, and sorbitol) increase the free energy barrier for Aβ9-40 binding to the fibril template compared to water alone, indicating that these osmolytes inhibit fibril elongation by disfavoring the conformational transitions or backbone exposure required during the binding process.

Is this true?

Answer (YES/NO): NO